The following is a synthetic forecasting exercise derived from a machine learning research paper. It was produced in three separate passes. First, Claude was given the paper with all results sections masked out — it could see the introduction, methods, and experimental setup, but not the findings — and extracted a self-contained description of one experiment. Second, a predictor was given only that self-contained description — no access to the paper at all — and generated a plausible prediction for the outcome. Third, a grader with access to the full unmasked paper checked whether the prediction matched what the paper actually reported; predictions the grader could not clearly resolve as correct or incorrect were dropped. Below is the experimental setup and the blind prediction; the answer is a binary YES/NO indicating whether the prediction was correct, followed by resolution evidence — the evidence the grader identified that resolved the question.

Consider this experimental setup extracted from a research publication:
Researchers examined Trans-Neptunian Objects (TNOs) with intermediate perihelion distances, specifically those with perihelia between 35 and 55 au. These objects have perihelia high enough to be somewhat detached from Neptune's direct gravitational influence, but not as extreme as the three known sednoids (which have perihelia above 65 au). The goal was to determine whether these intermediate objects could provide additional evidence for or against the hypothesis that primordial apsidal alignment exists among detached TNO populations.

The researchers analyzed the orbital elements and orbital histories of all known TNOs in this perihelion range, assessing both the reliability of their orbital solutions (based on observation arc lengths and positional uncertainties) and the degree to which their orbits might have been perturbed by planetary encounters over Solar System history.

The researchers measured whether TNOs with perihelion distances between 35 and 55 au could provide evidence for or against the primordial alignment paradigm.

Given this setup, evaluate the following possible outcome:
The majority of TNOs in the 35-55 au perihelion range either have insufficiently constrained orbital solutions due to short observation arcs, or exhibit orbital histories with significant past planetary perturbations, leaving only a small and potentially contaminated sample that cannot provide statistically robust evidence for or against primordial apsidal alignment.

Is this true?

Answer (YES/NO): YES